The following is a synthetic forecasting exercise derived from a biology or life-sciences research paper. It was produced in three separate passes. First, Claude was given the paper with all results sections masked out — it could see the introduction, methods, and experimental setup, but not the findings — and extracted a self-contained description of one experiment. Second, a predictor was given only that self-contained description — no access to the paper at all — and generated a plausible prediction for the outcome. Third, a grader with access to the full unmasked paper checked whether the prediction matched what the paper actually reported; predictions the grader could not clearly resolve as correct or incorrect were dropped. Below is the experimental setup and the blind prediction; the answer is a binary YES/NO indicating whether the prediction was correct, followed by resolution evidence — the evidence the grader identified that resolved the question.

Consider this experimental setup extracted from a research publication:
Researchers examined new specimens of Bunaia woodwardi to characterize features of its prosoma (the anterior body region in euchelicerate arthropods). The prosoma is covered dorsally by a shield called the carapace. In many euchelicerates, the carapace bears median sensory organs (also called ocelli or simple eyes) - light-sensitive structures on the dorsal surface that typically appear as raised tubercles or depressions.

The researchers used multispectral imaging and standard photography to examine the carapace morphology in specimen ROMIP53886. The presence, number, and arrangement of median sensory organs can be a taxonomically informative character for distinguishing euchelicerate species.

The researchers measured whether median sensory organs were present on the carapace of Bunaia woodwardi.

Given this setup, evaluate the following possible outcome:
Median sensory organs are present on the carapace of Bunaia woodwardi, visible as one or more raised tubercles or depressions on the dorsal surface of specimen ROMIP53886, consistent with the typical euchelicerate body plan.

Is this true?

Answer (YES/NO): NO